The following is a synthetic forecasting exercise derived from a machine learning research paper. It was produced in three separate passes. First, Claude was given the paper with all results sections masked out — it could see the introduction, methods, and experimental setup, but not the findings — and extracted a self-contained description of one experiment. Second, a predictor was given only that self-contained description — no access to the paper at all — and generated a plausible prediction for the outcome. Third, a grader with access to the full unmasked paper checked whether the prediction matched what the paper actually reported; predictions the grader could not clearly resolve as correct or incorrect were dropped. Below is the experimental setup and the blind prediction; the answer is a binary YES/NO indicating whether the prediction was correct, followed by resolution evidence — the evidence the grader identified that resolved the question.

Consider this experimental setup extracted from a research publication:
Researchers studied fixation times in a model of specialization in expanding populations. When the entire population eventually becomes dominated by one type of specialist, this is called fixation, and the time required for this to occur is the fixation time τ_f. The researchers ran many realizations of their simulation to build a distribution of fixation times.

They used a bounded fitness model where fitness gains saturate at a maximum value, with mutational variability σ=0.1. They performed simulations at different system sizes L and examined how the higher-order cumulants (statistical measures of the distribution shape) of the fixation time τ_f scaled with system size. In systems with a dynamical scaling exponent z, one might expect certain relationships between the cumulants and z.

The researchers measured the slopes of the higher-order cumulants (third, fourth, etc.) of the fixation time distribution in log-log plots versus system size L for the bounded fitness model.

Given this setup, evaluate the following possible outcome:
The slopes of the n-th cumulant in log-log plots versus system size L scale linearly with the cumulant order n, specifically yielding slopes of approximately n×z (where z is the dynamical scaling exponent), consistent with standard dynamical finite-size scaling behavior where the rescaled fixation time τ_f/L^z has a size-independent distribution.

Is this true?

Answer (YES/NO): YES